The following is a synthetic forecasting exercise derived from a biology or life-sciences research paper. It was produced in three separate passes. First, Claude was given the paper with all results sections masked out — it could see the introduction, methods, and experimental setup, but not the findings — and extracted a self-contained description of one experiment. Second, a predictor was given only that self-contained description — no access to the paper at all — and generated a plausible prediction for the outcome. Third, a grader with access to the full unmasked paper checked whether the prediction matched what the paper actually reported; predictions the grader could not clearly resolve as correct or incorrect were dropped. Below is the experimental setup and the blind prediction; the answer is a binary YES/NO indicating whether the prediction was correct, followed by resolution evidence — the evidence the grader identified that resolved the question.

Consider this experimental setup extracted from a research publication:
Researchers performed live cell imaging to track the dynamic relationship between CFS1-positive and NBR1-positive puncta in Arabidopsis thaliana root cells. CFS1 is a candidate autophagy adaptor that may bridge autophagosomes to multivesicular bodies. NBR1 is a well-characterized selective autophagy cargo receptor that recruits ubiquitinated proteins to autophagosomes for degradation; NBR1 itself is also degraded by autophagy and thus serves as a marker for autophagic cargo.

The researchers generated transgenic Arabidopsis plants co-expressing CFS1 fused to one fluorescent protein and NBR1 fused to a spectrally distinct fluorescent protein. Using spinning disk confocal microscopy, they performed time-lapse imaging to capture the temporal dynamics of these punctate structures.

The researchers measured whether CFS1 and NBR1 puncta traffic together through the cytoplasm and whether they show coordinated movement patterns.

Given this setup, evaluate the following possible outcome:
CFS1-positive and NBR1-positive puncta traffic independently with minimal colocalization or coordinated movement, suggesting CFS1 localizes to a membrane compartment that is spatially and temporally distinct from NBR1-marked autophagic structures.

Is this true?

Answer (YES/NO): NO